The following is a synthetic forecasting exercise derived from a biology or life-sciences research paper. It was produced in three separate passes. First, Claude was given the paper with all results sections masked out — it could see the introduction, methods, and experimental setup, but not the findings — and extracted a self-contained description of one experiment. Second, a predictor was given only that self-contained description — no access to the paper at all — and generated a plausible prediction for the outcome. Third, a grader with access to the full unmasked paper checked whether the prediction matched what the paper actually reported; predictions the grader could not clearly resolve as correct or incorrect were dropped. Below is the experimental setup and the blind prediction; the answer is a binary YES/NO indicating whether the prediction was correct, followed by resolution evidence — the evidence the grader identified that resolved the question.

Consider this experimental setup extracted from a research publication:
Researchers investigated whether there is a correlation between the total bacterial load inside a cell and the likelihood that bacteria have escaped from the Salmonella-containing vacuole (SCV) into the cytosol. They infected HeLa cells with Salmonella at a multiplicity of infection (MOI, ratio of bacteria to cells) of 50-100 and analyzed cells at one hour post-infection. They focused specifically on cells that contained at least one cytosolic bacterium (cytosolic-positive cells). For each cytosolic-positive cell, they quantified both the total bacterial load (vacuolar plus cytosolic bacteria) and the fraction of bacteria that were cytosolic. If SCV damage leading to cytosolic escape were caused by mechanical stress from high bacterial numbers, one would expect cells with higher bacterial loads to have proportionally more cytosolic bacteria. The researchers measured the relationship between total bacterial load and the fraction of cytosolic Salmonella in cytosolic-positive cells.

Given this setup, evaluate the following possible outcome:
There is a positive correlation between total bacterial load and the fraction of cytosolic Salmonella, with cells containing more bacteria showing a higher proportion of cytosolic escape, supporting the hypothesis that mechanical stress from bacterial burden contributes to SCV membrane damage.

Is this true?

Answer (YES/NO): NO